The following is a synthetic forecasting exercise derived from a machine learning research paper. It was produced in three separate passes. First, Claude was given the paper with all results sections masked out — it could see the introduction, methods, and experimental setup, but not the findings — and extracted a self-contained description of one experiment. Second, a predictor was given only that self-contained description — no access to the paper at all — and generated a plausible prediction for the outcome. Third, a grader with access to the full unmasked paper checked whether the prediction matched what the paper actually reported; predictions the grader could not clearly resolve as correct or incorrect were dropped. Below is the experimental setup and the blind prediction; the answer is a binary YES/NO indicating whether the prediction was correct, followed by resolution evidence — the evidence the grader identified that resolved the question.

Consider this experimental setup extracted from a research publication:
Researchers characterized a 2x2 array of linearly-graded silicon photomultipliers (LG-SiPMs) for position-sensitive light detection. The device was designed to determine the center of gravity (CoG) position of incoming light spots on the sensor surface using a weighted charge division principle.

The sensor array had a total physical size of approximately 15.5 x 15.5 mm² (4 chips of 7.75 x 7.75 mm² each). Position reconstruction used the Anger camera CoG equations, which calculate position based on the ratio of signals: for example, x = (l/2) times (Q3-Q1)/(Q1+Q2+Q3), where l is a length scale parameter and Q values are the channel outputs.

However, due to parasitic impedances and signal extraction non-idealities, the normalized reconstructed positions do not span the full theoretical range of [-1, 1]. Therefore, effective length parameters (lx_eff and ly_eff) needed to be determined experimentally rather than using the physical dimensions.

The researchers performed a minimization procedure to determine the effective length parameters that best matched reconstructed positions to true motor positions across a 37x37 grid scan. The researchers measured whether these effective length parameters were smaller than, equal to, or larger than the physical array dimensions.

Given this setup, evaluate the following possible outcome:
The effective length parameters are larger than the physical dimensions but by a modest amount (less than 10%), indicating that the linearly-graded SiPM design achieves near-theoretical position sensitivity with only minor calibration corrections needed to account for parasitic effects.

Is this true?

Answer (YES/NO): NO